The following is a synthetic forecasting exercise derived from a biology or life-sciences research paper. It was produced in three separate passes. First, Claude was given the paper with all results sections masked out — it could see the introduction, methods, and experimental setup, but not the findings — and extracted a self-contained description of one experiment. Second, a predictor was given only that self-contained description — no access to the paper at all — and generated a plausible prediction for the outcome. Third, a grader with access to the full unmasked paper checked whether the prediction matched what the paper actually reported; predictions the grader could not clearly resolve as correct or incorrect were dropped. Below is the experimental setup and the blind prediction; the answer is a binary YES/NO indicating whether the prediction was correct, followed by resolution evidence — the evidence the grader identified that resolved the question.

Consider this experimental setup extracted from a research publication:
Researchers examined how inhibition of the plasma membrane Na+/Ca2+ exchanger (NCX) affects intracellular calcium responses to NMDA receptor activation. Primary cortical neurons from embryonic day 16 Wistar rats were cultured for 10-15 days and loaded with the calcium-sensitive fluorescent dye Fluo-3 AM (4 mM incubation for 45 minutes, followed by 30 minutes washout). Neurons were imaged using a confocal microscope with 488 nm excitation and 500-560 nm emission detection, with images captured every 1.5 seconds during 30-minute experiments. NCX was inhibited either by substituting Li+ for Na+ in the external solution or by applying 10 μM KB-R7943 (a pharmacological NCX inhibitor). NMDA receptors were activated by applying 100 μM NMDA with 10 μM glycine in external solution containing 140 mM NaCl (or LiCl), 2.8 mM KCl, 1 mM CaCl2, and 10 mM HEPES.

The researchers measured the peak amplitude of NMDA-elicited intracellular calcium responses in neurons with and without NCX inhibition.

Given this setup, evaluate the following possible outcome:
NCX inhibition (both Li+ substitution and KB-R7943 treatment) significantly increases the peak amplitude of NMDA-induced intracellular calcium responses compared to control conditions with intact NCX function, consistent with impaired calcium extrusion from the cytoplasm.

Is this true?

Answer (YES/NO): NO